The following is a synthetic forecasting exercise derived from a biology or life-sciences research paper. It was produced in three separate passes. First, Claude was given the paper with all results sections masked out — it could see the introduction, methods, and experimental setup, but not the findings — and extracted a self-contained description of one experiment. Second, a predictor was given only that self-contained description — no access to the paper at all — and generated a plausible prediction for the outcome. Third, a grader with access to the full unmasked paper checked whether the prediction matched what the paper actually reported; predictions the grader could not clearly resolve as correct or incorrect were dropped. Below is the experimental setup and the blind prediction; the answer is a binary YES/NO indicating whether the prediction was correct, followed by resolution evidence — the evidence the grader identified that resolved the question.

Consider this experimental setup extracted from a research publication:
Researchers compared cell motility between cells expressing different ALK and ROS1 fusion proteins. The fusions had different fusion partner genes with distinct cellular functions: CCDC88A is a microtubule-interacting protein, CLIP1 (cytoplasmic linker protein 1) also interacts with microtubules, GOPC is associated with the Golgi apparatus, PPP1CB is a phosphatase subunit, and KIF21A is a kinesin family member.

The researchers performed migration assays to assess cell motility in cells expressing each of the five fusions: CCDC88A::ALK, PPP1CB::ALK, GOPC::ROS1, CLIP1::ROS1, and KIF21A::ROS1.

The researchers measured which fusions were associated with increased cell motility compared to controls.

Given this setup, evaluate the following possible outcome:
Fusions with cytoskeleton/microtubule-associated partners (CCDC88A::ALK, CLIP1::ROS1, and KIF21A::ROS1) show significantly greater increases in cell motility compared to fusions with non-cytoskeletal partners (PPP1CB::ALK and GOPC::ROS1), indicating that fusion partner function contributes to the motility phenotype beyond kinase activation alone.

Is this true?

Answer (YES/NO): NO